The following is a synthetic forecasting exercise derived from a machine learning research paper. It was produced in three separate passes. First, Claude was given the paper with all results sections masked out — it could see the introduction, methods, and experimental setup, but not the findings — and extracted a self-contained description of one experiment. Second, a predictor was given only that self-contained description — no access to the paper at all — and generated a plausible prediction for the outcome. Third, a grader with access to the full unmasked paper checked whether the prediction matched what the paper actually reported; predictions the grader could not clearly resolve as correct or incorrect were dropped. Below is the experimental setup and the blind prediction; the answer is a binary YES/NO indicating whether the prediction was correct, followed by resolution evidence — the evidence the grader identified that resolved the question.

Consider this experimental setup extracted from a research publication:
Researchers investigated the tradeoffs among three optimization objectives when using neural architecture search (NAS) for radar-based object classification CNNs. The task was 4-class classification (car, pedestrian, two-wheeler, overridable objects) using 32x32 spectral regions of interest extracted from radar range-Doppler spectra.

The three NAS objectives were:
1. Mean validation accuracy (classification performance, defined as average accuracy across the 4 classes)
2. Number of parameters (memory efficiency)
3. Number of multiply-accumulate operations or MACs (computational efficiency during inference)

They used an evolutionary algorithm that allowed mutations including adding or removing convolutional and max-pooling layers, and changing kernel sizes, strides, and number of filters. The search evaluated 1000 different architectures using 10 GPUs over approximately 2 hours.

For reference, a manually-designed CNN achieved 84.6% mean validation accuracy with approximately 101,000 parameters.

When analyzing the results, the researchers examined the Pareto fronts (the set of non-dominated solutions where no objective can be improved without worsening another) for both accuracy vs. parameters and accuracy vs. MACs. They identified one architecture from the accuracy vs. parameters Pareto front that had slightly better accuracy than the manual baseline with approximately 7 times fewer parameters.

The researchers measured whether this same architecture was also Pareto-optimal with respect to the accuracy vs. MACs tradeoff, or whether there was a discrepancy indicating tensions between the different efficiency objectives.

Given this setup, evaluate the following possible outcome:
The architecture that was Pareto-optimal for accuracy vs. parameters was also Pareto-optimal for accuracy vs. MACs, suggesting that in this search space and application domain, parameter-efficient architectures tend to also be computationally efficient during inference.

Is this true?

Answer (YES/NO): NO